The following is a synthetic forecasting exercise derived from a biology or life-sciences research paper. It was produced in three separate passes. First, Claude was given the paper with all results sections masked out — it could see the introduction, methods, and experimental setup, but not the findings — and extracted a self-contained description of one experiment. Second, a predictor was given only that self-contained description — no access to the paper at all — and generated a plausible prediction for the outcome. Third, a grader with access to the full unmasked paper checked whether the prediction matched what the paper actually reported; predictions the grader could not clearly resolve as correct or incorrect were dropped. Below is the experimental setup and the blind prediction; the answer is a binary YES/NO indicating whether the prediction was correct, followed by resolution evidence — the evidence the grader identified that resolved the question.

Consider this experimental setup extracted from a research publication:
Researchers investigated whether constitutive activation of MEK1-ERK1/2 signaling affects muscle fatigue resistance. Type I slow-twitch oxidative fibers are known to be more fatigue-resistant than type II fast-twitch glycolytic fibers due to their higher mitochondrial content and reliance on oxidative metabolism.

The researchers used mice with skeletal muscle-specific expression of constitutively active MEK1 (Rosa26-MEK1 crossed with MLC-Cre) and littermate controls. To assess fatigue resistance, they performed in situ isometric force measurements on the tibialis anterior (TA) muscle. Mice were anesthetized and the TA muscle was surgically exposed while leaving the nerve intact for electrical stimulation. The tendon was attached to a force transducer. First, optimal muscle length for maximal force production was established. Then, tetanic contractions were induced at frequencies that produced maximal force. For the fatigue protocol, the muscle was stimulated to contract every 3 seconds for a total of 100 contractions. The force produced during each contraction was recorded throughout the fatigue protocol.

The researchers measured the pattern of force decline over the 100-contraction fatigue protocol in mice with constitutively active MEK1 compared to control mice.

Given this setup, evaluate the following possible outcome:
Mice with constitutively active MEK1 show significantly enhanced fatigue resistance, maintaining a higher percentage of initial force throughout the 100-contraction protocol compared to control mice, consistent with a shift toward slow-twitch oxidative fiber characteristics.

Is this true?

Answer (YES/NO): YES